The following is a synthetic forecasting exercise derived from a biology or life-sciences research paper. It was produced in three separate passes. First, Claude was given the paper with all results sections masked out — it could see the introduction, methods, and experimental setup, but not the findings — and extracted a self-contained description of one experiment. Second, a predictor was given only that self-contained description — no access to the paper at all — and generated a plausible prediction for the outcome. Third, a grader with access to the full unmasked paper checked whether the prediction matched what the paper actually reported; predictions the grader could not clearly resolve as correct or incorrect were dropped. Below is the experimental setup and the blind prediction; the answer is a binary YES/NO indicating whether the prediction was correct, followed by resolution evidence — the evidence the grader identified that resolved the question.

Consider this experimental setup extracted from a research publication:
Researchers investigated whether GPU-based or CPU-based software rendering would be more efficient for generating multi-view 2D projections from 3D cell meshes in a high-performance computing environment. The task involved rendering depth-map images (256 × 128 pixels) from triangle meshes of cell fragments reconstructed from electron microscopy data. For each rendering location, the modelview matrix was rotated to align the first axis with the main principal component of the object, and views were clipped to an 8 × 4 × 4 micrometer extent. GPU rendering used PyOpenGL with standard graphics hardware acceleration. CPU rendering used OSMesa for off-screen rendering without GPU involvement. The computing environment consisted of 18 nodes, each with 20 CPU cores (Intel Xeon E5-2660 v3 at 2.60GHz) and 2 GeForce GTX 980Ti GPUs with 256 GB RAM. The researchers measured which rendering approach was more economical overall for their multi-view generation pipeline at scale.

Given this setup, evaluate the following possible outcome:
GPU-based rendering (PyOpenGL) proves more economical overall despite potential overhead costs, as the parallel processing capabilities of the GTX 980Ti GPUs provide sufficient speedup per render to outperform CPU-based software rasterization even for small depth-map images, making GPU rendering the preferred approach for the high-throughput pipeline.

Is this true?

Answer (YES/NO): NO